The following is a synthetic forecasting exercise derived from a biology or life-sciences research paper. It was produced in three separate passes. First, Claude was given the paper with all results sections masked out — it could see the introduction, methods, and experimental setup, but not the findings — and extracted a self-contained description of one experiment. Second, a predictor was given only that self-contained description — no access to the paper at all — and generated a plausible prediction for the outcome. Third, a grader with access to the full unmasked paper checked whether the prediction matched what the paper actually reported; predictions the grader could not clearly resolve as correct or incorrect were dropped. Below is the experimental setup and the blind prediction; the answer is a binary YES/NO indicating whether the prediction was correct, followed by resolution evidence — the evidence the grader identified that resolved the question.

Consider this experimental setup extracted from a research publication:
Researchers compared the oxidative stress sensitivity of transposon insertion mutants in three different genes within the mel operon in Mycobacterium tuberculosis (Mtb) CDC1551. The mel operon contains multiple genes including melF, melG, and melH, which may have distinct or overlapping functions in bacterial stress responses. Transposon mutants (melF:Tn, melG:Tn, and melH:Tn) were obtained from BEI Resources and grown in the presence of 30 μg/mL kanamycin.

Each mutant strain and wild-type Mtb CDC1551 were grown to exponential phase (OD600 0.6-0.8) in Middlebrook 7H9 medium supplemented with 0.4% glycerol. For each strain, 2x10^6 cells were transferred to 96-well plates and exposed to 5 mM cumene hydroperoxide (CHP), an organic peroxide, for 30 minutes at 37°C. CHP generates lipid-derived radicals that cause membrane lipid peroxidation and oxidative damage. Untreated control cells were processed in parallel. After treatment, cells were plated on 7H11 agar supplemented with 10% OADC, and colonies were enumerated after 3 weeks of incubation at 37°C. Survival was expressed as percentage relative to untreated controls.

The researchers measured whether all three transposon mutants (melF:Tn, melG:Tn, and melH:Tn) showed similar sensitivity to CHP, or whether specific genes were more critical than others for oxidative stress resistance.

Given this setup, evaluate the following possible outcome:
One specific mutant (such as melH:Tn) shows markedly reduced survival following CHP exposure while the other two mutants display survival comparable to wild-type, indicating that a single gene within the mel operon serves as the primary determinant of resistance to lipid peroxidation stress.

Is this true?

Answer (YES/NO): YES